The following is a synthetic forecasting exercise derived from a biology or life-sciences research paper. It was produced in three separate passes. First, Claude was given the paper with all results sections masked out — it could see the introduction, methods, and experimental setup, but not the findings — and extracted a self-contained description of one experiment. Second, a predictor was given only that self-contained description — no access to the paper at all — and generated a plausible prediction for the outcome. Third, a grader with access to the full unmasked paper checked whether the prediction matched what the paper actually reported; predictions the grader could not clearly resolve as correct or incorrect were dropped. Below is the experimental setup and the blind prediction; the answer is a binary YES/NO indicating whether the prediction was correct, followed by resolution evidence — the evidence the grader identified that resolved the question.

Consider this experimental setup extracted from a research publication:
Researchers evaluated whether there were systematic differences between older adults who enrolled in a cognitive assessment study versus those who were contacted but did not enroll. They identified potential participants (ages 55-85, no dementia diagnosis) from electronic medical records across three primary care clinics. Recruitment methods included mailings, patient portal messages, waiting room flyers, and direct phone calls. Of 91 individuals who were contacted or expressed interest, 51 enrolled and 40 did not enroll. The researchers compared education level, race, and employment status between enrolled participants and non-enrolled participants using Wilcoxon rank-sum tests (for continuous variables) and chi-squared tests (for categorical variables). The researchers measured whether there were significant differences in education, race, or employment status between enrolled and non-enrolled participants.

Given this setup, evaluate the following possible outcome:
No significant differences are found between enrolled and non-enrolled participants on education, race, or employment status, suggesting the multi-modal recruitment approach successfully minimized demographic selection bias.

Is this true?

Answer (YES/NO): NO